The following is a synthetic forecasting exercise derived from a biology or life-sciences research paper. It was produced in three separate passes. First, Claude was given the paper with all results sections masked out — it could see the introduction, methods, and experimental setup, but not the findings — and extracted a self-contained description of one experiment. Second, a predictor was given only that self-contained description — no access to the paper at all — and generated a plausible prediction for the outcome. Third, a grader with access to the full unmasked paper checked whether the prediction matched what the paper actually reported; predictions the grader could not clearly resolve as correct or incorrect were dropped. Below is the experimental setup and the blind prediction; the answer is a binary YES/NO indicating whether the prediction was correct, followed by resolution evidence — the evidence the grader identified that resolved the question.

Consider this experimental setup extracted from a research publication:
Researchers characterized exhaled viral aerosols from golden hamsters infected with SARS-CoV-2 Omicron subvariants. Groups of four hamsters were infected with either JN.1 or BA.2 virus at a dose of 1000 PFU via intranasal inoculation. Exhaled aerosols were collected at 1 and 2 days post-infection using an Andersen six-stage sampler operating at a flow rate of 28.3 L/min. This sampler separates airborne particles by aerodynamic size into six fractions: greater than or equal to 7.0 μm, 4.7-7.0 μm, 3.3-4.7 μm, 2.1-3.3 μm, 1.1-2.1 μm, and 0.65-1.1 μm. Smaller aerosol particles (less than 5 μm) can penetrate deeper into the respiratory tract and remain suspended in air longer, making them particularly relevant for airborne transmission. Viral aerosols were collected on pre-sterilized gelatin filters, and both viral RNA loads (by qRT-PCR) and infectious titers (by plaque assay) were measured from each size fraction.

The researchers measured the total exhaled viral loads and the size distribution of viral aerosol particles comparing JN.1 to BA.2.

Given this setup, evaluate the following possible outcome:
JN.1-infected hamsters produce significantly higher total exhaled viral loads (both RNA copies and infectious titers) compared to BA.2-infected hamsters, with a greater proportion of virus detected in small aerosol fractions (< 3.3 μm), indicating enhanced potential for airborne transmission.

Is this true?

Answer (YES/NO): NO